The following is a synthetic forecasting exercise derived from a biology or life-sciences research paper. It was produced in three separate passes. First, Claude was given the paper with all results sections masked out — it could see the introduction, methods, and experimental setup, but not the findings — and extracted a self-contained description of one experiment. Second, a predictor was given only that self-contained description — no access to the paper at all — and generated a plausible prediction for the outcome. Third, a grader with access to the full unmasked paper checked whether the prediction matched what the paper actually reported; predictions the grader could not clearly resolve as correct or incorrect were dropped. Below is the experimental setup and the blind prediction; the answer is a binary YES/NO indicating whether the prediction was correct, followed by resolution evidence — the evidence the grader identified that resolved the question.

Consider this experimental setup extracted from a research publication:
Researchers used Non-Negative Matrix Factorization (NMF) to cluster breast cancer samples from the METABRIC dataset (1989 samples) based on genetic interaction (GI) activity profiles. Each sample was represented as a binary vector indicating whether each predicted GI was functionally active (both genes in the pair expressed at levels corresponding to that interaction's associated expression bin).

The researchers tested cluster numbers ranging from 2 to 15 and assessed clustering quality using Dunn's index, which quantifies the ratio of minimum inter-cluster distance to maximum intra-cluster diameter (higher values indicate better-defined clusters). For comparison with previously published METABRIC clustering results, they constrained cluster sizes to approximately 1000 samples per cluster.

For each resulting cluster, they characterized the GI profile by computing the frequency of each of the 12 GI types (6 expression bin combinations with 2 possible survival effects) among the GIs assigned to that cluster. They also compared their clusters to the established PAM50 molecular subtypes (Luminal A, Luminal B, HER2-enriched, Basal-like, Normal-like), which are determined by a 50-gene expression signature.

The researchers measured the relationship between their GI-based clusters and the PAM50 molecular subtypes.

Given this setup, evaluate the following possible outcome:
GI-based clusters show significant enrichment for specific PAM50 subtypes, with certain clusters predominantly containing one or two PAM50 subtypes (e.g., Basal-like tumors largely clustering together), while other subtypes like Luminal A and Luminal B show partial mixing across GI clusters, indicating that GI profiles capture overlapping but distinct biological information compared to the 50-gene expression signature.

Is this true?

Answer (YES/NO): YES